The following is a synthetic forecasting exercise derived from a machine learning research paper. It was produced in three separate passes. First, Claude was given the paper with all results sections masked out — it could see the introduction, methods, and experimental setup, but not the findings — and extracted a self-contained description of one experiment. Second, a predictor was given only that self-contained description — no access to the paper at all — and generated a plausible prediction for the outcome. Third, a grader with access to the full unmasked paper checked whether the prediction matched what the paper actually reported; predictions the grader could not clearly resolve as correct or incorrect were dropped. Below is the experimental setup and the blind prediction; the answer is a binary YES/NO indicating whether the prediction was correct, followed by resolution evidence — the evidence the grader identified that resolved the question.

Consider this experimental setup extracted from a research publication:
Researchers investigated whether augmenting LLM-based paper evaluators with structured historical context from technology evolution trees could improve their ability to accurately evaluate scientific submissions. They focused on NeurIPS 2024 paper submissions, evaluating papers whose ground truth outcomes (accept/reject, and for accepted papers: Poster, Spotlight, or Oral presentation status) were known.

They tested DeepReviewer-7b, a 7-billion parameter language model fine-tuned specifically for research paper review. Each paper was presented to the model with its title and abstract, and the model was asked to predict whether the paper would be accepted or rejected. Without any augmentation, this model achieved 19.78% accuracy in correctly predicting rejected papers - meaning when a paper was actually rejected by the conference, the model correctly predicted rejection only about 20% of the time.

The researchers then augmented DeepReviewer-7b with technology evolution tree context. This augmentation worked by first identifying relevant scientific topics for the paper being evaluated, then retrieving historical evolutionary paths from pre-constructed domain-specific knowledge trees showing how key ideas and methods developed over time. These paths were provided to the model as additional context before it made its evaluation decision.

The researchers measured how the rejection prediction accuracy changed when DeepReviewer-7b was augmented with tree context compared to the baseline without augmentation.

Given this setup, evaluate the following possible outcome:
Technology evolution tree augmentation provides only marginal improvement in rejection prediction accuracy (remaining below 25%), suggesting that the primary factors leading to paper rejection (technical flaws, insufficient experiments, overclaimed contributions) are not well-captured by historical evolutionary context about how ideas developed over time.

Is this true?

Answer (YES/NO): NO